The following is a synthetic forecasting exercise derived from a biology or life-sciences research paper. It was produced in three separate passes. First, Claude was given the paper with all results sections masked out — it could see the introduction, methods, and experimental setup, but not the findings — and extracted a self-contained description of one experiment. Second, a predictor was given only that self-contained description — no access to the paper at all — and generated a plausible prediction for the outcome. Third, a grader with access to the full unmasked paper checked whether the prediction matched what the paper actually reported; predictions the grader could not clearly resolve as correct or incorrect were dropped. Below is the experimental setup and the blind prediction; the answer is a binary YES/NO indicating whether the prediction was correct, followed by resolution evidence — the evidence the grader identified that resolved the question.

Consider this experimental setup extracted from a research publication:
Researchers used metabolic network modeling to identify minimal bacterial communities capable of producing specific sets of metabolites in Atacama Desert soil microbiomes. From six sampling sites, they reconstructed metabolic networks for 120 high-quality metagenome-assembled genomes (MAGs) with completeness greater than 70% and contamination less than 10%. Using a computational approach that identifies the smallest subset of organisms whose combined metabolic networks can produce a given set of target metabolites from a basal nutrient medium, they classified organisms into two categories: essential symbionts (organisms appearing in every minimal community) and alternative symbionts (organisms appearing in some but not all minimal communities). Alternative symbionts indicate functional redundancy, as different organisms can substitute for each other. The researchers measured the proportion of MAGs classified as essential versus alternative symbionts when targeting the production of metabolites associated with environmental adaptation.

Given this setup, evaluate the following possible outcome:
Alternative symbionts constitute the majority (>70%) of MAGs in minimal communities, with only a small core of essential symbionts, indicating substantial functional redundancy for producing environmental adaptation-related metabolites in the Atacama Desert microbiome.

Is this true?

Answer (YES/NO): NO